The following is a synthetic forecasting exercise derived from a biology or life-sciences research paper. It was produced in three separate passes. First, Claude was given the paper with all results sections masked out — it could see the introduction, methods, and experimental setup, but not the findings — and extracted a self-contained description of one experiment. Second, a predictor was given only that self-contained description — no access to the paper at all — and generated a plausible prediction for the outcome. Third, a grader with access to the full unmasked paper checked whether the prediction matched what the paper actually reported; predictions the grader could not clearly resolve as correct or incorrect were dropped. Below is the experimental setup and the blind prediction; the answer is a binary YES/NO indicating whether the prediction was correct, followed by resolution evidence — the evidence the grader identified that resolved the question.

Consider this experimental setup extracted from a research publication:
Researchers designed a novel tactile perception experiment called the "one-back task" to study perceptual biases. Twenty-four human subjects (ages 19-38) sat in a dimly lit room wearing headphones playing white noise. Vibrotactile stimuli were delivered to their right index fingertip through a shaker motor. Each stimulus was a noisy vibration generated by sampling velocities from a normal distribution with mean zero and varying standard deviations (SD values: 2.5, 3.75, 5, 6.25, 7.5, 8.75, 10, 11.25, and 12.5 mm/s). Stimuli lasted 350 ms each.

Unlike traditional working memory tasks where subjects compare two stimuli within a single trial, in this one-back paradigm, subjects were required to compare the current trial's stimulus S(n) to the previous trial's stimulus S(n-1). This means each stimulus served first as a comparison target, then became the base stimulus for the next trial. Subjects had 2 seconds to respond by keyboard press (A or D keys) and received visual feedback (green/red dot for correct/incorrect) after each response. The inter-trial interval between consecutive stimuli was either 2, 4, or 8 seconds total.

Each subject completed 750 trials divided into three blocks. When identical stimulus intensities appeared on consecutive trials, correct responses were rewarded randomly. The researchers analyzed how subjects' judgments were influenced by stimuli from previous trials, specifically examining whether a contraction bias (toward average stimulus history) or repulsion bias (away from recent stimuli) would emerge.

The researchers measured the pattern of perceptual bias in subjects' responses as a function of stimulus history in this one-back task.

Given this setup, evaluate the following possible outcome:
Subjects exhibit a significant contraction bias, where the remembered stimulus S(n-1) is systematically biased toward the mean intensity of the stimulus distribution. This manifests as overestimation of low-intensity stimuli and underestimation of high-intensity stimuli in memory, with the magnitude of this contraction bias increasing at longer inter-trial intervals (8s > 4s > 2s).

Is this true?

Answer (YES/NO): NO